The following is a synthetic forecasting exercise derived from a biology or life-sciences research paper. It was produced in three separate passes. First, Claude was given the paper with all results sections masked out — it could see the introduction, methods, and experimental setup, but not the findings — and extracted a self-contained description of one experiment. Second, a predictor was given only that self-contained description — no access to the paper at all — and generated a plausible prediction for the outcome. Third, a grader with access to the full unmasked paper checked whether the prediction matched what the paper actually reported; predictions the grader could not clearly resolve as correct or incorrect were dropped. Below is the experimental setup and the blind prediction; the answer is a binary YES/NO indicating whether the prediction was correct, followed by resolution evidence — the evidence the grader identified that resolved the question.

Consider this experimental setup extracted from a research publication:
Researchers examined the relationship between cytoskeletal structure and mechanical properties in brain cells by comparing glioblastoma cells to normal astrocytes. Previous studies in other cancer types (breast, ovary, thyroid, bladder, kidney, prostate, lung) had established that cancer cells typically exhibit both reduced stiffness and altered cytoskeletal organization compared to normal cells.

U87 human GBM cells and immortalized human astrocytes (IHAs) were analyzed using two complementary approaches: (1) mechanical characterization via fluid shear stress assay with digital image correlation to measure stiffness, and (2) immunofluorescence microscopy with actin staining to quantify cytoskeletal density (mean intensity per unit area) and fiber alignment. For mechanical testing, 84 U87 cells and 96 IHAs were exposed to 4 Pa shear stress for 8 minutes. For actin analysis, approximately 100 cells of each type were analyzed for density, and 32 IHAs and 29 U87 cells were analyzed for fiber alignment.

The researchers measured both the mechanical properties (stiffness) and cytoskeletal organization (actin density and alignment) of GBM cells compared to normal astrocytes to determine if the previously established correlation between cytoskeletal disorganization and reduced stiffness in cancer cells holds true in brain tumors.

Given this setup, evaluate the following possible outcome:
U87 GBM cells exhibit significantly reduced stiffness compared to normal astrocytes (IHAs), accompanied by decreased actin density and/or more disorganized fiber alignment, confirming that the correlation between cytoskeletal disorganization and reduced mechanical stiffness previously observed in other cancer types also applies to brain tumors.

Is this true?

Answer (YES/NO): NO